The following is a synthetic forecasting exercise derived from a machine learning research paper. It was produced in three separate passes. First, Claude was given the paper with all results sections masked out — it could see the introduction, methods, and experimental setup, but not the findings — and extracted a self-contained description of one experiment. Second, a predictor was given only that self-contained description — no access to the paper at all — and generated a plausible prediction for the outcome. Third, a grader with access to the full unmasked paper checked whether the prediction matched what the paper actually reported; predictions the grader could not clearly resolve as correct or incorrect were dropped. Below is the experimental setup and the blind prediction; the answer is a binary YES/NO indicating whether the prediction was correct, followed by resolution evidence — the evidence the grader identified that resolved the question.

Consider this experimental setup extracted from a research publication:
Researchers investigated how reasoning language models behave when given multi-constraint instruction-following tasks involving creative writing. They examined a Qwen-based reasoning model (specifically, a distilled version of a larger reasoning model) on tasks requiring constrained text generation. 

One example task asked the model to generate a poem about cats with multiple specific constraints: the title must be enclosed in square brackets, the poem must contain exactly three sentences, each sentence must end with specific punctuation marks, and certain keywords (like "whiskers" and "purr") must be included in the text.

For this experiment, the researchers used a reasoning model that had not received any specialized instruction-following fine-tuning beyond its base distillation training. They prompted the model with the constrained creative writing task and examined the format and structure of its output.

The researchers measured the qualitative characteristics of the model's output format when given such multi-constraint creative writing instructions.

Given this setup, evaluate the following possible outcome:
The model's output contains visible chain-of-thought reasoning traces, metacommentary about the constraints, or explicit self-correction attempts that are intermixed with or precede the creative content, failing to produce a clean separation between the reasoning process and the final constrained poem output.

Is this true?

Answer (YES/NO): YES